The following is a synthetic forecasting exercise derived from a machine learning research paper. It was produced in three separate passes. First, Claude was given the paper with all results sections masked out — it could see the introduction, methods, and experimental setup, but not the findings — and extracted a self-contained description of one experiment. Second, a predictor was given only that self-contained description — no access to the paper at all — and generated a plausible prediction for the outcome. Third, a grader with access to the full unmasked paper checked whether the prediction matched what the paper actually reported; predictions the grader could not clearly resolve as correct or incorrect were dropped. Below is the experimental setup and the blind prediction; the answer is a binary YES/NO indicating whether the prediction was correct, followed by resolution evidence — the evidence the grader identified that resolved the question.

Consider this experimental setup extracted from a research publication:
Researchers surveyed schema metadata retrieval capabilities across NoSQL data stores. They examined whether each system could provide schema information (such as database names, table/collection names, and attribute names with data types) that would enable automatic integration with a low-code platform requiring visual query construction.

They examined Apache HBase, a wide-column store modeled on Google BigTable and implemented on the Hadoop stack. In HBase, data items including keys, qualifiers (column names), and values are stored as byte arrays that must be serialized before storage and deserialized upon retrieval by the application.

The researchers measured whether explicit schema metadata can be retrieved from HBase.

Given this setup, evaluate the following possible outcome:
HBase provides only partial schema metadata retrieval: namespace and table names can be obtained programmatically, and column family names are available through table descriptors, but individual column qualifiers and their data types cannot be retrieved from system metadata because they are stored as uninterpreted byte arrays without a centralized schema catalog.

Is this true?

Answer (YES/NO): NO